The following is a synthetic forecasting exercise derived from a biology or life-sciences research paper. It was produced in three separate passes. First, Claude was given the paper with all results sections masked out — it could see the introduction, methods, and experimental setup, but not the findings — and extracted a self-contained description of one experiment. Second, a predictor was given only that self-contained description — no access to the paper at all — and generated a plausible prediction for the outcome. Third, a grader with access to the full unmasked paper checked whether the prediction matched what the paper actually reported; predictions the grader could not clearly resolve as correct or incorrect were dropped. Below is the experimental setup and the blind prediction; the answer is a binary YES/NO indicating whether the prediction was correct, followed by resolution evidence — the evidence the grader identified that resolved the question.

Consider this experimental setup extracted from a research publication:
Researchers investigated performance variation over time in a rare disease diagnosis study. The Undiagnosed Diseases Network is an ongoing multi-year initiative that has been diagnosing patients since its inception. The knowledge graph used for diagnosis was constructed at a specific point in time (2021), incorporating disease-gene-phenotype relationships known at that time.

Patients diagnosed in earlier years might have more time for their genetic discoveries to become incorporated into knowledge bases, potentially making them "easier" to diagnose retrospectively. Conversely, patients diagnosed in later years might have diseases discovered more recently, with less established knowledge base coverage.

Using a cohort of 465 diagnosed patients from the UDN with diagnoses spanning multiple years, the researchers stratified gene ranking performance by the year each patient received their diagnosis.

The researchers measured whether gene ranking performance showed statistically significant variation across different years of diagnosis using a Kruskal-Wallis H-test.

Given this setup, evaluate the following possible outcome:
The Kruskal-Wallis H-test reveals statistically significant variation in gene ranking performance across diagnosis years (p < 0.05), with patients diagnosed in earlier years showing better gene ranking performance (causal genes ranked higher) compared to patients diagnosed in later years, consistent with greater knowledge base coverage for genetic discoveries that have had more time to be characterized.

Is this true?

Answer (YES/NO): NO